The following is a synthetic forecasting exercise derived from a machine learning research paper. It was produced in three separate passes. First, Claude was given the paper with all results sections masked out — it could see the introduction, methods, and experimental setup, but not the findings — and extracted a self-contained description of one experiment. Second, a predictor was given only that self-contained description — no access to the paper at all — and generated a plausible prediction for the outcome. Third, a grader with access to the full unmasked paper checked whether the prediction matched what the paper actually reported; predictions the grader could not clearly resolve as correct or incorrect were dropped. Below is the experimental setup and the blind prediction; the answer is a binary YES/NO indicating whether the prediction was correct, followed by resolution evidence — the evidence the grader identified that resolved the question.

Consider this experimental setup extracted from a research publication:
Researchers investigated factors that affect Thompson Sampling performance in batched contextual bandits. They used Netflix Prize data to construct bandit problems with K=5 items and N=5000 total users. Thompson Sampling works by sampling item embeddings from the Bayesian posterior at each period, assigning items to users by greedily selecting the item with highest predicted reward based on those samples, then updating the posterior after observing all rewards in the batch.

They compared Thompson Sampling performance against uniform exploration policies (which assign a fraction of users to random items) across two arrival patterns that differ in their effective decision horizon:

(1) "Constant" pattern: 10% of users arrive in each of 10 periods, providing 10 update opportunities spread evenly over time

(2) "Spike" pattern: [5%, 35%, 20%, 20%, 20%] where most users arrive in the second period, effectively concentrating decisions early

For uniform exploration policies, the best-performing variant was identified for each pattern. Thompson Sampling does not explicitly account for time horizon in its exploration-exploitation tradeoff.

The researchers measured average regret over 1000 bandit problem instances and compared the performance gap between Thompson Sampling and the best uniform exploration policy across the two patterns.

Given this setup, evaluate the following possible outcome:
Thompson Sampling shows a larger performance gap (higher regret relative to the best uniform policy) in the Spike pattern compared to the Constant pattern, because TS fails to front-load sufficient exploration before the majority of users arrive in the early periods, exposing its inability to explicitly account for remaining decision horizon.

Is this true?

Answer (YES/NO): NO